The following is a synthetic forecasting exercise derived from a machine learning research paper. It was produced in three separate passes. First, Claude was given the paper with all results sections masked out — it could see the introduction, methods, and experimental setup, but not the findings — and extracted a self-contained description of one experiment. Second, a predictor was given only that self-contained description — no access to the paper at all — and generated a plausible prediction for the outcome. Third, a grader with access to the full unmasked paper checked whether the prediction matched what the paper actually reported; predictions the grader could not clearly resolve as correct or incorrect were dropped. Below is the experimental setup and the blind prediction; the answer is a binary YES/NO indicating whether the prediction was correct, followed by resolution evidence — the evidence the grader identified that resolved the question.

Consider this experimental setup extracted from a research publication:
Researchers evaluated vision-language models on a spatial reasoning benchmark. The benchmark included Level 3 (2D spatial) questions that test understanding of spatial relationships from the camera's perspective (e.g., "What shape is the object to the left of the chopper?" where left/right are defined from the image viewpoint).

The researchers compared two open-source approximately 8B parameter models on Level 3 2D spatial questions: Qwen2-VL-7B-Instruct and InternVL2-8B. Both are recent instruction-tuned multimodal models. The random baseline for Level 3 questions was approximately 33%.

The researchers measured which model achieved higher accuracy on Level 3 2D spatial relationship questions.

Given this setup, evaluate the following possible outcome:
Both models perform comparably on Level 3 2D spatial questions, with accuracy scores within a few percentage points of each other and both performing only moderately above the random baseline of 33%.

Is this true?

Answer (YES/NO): NO